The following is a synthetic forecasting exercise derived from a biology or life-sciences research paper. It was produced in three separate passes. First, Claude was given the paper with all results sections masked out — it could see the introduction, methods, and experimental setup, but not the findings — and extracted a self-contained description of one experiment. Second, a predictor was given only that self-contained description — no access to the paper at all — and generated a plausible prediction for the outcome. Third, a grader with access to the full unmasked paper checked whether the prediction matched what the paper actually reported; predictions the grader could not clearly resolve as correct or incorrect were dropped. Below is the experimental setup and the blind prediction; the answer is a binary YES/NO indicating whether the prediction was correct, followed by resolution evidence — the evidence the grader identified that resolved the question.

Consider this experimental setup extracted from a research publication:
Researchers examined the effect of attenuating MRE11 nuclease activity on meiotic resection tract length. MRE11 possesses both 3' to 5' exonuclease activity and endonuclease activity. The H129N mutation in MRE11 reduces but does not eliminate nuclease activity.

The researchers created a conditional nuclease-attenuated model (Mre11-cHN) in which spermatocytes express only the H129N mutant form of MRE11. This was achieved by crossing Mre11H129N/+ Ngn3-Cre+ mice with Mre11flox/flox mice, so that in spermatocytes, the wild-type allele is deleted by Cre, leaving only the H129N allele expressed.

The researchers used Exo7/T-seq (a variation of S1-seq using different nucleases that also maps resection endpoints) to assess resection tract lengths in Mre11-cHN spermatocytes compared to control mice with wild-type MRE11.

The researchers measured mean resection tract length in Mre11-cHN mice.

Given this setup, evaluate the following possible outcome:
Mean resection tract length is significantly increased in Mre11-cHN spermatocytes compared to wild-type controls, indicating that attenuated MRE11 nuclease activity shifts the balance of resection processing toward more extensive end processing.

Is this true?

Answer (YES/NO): NO